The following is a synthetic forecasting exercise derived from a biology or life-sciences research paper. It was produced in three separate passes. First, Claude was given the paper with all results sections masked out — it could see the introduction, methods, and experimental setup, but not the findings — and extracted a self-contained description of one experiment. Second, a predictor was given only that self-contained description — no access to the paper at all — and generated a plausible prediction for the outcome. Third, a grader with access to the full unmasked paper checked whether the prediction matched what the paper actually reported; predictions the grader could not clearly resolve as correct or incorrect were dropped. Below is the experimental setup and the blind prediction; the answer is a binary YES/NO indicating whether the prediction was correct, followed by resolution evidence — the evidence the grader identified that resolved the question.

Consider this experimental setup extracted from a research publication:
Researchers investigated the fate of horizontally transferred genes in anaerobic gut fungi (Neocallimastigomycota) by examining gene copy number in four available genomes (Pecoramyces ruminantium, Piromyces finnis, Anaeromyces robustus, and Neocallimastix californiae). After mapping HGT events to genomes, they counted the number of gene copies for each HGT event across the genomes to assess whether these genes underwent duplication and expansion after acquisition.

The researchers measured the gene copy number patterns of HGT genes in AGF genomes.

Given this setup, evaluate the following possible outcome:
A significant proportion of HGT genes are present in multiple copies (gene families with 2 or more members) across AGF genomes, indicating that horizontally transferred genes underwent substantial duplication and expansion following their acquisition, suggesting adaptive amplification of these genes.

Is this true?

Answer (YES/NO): YES